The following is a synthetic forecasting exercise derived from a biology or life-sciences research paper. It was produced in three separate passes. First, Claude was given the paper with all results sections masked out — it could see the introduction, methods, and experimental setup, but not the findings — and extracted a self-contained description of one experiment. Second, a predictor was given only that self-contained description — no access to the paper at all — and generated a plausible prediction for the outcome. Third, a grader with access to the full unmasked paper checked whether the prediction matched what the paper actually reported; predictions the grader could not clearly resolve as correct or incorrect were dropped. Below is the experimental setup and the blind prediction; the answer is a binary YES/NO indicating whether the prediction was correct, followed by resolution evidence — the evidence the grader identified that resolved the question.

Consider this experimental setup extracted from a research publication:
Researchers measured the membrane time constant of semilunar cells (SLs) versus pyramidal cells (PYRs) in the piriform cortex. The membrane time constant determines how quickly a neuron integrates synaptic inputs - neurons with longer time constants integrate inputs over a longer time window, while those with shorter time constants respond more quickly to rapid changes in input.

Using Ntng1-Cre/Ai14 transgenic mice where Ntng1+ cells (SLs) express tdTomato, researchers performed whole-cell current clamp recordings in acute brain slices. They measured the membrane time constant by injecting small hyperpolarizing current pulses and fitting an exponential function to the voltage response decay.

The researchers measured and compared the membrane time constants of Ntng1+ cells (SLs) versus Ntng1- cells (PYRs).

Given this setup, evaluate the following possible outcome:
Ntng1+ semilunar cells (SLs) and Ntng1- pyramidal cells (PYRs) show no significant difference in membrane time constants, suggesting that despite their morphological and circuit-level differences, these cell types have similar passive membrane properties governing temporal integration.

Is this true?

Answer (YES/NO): NO